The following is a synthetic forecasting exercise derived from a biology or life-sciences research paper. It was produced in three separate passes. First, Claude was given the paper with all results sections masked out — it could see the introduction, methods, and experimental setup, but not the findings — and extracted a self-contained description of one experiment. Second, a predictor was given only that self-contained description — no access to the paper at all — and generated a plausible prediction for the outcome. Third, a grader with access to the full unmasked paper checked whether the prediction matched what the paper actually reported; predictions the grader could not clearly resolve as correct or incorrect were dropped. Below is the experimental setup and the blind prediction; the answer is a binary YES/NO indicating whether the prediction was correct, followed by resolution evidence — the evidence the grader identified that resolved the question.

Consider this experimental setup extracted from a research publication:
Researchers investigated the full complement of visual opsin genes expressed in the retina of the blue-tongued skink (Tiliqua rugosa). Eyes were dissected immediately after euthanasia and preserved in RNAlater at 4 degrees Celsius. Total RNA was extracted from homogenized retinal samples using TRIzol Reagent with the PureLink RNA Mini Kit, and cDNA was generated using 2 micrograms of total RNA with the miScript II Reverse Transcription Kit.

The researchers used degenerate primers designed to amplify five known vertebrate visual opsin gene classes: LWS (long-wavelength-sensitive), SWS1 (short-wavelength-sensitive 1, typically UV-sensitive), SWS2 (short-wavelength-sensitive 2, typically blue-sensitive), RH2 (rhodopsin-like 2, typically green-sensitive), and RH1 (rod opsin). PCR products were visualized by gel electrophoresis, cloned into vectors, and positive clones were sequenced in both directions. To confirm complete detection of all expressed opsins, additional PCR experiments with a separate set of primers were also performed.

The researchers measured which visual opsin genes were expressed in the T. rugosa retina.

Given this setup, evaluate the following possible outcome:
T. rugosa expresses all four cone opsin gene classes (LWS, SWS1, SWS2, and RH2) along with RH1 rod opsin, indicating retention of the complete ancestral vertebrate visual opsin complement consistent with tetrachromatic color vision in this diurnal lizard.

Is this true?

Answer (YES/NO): YES